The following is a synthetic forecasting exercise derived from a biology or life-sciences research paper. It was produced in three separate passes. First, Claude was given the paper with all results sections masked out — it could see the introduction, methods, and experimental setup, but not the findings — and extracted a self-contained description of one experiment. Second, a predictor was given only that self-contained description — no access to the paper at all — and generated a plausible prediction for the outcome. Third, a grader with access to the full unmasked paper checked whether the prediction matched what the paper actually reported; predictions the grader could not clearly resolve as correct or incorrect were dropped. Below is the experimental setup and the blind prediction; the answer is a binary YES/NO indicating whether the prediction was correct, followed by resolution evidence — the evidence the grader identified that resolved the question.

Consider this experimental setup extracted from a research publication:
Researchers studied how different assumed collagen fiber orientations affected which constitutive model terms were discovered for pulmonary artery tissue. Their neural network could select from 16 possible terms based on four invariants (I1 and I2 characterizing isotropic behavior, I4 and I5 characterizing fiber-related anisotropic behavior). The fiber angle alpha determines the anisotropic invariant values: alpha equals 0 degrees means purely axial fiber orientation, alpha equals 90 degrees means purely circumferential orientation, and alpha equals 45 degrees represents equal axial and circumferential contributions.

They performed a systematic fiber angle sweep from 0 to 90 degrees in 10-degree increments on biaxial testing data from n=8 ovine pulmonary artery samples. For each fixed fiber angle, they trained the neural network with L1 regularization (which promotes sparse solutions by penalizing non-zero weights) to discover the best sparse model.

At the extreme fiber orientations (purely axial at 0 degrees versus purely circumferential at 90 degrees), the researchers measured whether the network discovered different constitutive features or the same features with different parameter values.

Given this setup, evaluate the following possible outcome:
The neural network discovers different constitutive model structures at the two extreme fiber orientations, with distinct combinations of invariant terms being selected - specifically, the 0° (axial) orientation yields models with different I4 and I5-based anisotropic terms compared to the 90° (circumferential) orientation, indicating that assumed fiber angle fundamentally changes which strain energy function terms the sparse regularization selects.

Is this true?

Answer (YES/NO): YES